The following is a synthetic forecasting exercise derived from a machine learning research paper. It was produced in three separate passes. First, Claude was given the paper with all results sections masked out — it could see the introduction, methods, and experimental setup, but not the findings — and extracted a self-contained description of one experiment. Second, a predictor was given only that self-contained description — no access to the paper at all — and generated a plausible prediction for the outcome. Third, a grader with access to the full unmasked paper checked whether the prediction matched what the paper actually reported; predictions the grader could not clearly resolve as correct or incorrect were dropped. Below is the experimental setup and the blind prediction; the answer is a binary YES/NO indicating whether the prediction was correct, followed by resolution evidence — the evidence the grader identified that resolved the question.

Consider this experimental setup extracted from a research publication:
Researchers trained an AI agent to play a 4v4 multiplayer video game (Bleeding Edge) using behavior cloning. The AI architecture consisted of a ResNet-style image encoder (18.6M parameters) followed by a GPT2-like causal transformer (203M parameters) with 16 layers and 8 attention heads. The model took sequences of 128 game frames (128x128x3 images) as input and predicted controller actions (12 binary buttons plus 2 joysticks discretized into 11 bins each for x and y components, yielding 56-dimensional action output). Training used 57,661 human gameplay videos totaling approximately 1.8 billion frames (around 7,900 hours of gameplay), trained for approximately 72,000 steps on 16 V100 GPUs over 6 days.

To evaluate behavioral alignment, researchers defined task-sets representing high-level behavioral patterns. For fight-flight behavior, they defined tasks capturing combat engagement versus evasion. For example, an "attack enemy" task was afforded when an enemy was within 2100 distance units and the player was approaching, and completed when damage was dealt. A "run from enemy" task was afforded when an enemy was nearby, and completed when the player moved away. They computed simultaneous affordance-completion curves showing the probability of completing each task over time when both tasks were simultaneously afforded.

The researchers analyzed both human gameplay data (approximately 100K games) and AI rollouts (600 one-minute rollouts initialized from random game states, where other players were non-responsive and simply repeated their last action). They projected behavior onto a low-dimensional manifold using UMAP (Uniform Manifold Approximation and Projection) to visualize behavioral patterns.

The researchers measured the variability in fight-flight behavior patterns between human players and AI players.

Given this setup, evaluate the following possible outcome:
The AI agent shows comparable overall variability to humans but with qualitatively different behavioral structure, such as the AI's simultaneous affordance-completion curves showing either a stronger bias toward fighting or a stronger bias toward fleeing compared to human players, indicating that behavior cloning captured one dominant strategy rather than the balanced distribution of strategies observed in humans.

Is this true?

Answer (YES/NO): NO